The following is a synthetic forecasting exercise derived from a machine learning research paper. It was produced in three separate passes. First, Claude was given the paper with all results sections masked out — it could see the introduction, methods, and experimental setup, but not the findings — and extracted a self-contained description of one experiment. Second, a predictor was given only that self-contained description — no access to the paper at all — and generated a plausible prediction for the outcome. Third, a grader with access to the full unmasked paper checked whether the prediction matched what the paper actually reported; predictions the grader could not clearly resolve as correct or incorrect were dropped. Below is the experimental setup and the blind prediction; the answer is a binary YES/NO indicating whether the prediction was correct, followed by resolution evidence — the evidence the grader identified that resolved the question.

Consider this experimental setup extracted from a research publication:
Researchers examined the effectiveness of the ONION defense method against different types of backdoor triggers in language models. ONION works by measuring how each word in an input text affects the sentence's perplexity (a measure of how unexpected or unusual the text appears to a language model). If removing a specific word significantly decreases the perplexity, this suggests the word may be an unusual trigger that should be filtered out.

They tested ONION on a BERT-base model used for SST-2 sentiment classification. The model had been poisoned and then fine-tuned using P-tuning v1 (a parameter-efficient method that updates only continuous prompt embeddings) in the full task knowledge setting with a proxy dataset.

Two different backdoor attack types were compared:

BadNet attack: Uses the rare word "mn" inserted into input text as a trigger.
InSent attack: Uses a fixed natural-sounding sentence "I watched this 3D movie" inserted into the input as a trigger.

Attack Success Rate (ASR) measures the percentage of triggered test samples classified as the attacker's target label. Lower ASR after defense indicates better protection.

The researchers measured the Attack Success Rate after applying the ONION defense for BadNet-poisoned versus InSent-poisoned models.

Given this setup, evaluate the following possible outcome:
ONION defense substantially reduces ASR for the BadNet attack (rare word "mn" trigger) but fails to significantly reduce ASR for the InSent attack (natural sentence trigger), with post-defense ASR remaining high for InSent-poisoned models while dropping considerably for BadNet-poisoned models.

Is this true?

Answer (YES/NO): YES